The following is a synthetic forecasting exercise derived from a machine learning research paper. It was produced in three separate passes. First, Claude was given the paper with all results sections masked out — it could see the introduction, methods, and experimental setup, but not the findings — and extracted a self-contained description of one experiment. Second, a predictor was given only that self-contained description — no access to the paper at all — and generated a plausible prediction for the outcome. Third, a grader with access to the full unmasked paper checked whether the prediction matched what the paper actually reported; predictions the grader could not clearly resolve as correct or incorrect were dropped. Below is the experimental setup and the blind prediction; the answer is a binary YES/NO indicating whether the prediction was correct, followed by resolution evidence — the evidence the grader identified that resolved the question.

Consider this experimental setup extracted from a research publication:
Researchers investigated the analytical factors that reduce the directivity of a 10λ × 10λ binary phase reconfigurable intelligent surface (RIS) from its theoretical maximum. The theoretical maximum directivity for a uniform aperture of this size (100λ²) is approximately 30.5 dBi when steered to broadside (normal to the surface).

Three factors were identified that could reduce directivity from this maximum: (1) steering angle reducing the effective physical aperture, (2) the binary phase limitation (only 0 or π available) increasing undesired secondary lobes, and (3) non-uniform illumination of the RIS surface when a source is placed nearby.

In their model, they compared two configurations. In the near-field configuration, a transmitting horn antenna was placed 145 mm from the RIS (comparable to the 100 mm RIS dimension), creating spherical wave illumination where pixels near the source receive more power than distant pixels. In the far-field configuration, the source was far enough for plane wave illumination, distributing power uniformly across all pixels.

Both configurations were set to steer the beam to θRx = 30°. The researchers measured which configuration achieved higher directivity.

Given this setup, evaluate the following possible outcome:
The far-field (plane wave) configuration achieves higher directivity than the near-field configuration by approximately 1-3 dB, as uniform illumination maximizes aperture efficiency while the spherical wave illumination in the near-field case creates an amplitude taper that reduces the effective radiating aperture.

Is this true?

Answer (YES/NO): NO